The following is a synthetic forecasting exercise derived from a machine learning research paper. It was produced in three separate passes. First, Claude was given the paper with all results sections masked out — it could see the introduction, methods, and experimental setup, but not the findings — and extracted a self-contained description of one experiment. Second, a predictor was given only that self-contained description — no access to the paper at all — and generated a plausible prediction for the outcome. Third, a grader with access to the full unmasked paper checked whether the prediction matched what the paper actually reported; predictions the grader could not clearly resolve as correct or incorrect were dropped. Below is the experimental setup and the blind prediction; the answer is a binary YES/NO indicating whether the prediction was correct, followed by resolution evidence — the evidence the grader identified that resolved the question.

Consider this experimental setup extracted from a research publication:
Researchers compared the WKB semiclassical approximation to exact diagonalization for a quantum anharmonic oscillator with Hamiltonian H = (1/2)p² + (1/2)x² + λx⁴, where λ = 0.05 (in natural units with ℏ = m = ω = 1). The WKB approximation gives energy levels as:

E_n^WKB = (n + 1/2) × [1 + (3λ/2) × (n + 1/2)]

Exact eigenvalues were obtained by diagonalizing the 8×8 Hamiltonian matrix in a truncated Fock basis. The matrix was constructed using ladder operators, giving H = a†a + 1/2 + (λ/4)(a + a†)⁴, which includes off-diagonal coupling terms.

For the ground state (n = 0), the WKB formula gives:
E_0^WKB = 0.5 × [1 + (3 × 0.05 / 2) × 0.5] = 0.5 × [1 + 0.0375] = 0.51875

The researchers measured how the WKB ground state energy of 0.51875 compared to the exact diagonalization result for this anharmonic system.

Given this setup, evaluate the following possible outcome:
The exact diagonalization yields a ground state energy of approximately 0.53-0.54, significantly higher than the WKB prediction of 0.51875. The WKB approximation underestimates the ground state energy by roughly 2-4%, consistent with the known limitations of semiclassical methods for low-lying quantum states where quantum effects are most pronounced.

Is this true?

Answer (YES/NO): NO